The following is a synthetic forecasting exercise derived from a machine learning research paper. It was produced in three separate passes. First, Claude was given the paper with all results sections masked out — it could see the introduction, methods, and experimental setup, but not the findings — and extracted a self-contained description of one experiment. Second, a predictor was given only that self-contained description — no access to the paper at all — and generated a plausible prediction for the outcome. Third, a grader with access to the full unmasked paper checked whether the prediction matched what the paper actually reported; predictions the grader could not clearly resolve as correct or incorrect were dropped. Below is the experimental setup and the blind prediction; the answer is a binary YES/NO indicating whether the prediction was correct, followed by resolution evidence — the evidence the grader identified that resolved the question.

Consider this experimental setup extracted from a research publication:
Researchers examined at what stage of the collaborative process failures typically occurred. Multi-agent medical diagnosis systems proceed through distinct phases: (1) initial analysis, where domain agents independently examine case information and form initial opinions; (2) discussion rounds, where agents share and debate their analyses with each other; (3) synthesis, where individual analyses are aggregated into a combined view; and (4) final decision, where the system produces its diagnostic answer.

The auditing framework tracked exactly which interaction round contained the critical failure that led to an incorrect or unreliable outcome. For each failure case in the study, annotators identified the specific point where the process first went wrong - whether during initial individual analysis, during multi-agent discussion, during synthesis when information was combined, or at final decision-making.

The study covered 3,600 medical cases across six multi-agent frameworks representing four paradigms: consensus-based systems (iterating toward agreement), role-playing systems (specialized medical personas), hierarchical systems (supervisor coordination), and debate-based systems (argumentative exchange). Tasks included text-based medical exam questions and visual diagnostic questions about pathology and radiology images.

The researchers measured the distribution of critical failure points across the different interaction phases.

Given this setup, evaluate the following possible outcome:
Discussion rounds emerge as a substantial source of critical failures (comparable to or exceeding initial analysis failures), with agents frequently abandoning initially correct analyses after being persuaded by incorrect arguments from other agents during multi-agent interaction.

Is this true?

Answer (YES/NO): NO